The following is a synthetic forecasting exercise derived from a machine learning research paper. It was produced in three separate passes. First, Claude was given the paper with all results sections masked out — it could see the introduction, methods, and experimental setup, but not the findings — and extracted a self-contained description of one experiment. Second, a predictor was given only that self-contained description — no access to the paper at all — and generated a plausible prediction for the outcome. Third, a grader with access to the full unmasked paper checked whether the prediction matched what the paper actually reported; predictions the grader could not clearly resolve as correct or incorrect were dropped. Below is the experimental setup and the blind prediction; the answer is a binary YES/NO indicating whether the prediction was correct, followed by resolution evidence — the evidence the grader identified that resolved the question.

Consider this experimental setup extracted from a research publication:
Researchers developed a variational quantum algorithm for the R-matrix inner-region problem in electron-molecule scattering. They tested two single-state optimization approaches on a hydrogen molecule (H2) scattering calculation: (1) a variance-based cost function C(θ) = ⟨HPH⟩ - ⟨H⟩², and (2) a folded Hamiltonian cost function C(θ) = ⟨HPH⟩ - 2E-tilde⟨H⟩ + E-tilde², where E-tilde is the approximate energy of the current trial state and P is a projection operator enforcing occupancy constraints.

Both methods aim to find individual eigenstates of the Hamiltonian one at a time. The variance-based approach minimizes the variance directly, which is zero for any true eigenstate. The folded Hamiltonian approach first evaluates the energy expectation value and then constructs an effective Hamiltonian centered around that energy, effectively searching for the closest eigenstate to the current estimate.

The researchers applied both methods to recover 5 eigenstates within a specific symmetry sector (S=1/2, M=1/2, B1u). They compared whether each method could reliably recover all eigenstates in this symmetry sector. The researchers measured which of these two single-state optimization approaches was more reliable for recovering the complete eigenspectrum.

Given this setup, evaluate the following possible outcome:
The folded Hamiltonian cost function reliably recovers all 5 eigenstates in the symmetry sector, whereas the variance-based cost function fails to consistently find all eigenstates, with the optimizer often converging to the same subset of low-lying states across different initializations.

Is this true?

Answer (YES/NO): NO